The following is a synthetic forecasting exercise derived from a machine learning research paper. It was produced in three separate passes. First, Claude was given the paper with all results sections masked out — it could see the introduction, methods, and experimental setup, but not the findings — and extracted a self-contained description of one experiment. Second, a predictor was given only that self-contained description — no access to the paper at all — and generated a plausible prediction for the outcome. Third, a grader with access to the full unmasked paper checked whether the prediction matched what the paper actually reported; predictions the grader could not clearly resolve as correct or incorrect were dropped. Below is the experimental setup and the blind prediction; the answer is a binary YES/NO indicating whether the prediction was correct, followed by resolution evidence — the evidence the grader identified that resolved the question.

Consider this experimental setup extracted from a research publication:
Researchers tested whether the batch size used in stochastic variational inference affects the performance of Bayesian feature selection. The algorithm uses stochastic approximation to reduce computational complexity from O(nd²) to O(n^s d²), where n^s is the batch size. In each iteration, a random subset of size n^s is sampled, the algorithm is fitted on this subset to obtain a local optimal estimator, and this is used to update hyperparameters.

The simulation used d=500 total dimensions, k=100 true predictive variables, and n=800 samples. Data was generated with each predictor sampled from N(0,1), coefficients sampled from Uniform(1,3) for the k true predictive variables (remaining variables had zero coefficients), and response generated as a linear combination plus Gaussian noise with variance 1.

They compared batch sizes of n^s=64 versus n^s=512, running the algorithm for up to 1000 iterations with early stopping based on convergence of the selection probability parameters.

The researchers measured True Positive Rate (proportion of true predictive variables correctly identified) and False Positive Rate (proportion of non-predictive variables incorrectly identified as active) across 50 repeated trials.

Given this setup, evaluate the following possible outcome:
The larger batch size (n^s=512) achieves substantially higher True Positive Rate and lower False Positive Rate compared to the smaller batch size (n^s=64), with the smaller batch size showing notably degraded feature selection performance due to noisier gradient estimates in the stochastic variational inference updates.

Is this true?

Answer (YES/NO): NO